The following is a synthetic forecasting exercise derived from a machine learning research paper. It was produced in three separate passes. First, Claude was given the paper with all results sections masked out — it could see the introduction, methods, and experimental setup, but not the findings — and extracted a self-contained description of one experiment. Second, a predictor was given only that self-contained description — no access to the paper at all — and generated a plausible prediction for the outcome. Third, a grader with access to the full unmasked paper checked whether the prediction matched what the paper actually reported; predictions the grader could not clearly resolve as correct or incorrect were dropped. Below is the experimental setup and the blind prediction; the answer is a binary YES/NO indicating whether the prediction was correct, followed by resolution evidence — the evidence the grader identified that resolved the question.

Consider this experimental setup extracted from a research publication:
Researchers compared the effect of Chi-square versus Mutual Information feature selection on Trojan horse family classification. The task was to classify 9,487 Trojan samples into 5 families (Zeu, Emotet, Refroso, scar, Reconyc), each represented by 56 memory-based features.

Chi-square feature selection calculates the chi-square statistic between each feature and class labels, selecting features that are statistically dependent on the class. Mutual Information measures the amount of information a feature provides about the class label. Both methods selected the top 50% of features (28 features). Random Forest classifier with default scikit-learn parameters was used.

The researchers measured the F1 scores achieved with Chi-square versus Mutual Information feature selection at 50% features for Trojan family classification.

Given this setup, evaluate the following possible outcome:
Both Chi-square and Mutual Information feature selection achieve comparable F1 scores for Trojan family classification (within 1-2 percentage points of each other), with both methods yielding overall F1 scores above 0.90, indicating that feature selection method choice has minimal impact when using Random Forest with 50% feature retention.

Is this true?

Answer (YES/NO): NO